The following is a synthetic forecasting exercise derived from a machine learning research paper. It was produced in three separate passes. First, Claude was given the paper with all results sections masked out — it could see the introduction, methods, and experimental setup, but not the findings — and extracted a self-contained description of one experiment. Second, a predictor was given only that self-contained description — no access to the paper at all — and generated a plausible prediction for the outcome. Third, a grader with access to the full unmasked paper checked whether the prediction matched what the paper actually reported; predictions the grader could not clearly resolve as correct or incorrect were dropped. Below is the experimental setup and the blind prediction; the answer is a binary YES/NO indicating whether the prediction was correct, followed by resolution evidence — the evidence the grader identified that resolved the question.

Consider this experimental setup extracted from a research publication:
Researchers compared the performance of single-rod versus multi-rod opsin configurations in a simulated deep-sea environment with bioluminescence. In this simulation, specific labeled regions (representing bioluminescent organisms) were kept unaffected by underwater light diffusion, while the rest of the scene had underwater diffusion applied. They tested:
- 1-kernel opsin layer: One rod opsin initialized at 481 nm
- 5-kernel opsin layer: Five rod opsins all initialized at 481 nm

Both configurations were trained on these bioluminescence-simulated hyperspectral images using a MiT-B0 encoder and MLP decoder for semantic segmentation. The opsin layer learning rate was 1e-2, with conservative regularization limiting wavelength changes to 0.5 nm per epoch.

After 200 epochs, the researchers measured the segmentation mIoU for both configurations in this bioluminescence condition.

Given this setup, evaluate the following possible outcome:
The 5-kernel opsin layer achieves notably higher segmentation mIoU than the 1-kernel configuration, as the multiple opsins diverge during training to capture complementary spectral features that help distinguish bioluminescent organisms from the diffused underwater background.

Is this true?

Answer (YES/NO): YES